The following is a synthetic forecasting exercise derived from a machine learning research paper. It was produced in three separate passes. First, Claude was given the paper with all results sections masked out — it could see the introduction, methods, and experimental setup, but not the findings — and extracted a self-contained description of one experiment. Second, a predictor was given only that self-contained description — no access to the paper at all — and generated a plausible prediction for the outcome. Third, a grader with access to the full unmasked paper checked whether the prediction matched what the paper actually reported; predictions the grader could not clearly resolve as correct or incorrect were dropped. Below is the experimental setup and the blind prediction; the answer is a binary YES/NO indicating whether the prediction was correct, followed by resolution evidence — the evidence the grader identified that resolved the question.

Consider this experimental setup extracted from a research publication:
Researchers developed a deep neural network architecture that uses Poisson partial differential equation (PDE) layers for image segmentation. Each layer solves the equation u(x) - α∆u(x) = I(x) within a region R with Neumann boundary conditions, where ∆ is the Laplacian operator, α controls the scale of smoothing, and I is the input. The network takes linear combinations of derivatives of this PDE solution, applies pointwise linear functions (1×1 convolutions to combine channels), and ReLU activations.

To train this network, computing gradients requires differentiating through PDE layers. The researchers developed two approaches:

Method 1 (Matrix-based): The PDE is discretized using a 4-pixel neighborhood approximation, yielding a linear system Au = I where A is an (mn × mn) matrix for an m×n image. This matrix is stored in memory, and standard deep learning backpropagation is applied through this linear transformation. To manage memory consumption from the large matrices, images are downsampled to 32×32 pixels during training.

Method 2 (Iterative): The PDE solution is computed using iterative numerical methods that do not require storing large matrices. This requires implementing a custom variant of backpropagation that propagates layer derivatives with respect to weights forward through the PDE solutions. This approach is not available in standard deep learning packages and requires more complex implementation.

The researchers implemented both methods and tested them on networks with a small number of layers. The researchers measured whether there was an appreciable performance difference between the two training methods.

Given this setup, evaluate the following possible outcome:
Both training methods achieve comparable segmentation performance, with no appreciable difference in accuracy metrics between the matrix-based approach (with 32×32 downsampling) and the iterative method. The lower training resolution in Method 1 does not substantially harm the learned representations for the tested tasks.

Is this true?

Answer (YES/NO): YES